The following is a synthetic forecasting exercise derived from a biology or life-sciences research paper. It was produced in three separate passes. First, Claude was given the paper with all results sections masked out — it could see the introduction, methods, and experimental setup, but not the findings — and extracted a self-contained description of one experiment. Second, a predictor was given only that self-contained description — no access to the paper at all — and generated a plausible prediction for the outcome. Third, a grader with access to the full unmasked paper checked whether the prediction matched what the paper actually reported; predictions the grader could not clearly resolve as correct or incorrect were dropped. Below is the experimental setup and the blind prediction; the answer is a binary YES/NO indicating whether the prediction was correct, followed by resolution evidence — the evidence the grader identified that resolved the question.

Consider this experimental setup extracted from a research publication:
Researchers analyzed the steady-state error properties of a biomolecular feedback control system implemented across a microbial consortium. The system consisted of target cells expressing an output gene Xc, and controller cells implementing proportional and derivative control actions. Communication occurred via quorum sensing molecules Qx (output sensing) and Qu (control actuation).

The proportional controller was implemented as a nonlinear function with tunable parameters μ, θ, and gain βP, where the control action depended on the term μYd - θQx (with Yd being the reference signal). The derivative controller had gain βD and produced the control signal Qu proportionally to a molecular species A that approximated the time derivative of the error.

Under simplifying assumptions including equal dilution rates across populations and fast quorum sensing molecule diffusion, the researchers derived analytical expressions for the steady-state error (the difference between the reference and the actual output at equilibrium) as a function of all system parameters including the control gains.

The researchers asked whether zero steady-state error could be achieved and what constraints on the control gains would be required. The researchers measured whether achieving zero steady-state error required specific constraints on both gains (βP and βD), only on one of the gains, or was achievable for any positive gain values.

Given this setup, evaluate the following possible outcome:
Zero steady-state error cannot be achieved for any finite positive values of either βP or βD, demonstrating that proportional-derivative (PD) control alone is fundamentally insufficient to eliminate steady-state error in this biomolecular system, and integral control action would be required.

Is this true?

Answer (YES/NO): NO